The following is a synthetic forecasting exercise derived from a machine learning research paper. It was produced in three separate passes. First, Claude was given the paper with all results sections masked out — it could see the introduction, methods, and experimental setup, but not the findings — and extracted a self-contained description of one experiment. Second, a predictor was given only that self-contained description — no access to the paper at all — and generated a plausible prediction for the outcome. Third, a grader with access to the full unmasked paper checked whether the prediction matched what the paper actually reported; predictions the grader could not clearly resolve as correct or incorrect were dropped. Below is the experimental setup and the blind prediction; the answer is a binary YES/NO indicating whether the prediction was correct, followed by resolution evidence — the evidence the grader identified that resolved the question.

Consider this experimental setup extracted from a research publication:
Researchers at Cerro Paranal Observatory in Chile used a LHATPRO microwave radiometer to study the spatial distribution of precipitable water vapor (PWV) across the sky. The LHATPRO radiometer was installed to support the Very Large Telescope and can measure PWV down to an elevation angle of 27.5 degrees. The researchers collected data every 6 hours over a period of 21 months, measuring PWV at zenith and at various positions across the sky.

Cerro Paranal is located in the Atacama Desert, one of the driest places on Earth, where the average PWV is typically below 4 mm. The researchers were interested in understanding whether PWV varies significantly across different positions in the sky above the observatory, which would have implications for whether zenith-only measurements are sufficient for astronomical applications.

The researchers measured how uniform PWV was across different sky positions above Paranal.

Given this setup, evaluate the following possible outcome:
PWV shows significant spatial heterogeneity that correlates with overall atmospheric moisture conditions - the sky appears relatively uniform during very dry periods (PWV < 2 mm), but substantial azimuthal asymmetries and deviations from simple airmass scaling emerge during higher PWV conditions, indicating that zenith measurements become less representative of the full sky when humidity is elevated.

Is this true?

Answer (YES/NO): NO